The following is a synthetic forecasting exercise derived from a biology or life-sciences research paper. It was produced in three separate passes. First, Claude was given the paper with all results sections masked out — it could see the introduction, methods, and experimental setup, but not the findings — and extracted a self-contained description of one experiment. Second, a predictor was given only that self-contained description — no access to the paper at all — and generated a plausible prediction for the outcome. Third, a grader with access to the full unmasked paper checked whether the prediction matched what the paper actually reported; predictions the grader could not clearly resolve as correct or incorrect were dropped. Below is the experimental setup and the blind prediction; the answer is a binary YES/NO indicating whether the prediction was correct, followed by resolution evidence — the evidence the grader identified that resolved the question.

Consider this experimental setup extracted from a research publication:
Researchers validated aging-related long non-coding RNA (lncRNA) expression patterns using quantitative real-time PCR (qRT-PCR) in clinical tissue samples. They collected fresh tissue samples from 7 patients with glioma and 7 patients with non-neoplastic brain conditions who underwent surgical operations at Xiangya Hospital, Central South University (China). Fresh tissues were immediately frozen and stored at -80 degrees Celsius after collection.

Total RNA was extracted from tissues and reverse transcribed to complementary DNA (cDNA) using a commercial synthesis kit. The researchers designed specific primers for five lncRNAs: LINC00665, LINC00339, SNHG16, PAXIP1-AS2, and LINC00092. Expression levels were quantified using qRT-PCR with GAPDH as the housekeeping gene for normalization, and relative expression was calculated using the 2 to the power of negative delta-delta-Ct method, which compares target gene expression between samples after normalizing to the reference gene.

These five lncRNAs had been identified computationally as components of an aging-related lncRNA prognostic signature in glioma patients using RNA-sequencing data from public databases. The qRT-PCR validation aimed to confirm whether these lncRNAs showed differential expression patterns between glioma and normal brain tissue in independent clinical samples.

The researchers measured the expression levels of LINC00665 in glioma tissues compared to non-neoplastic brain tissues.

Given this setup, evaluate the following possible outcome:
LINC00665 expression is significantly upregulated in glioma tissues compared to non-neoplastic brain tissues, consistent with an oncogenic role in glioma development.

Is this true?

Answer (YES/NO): YES